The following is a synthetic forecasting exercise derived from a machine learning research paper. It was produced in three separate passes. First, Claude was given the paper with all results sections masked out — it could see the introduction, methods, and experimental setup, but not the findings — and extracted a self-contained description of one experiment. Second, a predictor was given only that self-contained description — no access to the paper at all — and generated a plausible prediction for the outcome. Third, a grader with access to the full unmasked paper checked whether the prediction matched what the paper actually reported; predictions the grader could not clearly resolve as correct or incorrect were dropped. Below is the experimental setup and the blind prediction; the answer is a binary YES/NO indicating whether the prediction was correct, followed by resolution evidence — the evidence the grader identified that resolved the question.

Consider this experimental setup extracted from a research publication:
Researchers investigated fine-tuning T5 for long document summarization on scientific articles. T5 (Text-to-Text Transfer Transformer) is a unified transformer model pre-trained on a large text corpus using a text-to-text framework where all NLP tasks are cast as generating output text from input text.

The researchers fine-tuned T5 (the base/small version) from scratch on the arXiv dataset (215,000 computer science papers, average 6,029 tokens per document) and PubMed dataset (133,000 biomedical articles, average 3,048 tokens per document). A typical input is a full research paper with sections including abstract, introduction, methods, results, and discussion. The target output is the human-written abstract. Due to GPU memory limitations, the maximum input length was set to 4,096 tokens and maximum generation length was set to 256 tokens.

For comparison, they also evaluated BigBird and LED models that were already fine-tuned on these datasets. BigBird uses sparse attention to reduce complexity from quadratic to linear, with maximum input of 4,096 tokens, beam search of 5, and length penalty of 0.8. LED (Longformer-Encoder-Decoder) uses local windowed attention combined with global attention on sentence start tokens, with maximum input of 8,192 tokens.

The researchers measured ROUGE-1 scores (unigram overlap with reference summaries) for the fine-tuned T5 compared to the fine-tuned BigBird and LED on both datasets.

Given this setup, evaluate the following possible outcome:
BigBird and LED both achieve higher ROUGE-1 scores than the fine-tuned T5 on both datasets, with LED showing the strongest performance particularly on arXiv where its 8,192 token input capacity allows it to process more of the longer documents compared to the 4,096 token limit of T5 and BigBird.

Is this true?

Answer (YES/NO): YES